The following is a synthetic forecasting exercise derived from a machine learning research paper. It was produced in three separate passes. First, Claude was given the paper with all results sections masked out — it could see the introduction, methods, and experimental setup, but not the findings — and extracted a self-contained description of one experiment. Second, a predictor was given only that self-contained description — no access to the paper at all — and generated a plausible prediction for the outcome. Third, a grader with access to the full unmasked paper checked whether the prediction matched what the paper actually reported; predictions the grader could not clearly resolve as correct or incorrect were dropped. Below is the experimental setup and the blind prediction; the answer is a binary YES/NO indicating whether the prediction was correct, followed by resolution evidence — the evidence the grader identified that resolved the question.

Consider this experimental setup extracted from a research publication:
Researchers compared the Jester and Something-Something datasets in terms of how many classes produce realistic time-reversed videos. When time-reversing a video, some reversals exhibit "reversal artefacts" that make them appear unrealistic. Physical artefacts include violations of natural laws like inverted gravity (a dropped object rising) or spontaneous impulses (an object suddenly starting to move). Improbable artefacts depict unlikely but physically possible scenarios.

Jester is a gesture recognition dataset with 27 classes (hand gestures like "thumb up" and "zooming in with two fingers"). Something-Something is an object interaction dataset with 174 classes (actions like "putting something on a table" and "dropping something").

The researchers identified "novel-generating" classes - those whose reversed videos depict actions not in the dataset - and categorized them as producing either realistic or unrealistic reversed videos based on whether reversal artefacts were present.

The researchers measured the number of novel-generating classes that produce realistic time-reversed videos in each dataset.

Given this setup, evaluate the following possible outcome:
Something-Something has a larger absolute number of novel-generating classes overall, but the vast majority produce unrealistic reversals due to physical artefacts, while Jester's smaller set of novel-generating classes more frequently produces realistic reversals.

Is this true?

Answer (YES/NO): NO